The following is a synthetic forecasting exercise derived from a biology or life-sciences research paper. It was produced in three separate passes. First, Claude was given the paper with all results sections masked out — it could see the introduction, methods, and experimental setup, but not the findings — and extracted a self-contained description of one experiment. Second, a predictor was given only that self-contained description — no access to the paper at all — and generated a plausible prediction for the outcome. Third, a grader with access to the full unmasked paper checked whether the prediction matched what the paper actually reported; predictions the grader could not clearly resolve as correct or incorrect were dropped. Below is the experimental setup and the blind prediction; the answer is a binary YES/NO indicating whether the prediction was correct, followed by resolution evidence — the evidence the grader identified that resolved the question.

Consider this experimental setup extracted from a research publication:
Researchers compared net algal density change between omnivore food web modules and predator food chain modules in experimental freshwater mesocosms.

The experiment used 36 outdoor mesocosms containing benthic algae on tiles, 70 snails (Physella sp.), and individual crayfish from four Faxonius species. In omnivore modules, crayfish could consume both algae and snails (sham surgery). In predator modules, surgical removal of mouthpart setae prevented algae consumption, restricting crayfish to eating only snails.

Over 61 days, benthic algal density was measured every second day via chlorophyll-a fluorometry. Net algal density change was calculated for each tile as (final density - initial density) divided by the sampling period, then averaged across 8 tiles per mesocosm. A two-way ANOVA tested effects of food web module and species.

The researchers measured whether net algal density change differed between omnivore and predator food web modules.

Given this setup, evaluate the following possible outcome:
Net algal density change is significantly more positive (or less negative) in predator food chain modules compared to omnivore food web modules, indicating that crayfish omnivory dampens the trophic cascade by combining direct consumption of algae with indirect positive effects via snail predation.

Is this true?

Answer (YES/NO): NO